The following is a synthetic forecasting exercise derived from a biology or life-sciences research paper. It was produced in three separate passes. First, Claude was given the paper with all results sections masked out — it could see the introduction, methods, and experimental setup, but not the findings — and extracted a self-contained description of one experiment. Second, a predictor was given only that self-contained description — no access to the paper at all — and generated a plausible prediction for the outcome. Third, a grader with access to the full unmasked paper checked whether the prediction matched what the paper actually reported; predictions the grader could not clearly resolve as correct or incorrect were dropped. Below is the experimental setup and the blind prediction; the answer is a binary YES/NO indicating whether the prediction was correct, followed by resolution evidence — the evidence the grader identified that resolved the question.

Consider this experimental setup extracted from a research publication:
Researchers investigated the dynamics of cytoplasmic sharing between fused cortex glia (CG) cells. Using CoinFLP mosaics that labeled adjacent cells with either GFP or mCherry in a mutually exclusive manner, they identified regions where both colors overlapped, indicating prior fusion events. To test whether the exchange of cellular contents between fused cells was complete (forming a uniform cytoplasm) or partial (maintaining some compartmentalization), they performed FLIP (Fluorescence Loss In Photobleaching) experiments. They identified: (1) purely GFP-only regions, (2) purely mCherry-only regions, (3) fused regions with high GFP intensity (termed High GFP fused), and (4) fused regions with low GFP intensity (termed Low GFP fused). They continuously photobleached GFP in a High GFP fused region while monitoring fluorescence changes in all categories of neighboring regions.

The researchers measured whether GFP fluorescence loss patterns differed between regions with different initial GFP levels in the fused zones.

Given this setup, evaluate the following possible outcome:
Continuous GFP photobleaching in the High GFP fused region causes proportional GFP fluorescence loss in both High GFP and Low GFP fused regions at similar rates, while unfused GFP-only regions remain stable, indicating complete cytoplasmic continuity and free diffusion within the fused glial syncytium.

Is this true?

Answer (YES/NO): NO